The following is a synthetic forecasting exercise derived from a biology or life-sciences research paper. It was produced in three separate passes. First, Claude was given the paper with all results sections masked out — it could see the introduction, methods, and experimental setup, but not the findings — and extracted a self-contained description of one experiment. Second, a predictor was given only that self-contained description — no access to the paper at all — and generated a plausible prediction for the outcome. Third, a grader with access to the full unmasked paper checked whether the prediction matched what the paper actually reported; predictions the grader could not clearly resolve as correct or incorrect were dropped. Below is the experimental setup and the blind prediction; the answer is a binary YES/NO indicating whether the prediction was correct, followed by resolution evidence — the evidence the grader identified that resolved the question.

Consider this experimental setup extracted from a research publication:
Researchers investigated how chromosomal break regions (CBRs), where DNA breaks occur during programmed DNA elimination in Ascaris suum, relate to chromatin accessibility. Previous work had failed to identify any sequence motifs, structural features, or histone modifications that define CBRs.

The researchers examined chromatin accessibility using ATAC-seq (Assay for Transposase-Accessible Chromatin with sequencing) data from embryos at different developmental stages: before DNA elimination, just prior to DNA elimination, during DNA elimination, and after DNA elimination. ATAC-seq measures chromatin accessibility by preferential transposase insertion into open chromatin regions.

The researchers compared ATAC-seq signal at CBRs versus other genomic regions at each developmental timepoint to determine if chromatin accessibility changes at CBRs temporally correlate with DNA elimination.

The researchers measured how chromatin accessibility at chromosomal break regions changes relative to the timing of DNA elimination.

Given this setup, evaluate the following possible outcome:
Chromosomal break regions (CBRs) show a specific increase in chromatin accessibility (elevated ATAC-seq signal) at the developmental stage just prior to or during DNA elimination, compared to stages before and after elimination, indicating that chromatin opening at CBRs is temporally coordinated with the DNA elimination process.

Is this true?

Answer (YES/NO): YES